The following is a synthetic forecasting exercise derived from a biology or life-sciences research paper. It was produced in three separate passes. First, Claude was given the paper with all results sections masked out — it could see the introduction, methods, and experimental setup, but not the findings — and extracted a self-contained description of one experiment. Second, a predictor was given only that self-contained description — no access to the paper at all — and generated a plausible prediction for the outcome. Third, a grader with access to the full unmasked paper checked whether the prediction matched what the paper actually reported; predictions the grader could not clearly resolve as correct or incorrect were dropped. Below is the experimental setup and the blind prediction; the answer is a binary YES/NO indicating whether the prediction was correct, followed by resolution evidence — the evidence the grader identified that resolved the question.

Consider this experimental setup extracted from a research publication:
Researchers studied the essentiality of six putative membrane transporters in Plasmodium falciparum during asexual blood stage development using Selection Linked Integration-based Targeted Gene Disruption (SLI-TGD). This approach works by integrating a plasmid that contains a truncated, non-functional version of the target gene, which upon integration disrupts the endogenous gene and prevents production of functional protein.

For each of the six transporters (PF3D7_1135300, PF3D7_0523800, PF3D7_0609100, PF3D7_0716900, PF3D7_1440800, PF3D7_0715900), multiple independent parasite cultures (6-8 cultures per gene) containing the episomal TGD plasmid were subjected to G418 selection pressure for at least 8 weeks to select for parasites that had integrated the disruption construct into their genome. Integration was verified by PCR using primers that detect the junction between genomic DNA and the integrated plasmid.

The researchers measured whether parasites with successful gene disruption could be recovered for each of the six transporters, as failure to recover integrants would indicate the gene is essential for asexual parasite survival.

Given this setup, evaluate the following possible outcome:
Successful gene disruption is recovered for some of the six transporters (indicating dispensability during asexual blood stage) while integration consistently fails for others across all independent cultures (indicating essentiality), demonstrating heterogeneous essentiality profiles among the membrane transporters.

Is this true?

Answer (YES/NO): YES